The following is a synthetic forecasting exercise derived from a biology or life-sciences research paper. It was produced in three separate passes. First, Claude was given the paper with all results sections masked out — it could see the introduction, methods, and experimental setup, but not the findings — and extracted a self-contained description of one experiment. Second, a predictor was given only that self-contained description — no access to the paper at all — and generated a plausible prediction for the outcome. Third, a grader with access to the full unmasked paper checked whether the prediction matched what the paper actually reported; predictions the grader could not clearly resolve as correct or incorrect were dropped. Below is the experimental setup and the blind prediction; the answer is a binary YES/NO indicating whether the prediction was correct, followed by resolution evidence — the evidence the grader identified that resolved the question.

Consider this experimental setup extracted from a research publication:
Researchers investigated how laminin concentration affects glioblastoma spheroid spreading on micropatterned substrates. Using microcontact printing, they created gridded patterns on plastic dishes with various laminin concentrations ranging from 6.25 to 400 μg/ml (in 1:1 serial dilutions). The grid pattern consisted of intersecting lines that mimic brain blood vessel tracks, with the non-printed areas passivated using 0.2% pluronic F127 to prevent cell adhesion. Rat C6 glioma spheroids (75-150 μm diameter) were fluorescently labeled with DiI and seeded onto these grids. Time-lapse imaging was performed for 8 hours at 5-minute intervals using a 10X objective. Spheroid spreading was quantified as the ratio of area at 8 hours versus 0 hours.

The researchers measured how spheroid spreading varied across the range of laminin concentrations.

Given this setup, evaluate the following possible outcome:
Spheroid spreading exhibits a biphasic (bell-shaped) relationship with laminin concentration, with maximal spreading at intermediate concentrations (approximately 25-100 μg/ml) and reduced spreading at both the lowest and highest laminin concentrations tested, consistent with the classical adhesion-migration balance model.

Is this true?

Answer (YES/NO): NO